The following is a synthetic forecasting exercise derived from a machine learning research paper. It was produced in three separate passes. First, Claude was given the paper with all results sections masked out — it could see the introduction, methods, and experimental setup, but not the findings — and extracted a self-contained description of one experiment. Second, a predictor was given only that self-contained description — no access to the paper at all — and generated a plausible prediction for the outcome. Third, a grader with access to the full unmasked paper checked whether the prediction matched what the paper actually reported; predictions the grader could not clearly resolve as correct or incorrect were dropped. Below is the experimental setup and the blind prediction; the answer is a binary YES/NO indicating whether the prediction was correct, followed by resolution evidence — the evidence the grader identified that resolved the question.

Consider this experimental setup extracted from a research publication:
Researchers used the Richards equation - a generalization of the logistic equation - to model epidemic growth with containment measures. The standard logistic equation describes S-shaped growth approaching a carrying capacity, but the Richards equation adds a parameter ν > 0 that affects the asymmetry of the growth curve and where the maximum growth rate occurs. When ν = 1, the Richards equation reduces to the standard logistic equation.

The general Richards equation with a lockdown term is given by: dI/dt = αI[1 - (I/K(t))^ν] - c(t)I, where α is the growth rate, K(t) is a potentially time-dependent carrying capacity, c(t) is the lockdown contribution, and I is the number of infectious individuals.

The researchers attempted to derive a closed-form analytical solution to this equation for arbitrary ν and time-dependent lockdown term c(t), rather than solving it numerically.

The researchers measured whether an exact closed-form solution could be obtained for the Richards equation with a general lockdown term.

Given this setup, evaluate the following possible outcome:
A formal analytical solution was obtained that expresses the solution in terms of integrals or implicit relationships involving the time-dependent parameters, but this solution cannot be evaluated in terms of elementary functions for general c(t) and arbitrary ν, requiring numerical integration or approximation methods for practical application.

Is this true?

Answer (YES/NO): YES